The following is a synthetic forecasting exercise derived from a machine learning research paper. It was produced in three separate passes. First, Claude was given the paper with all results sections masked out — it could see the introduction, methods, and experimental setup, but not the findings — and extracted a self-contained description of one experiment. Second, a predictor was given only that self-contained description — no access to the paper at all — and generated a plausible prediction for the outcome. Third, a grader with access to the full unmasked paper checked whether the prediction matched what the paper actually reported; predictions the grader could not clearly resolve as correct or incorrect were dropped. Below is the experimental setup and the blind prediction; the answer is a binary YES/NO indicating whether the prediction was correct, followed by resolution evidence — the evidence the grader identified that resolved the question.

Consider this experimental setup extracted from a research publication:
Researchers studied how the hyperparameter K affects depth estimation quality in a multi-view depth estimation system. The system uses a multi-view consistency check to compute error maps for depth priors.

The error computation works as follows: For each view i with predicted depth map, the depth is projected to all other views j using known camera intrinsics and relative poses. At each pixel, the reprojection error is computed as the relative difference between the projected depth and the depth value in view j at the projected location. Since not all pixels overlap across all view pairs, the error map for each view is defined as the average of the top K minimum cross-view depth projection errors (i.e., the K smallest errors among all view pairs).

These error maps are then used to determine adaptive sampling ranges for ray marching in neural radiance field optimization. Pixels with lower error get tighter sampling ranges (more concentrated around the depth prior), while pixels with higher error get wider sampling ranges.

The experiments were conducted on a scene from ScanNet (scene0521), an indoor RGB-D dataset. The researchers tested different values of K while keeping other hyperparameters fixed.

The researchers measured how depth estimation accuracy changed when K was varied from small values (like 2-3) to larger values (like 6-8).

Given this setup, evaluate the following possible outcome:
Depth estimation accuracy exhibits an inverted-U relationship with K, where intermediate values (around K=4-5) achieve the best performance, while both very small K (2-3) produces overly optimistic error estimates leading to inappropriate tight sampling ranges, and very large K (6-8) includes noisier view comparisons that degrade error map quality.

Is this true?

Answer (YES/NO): YES